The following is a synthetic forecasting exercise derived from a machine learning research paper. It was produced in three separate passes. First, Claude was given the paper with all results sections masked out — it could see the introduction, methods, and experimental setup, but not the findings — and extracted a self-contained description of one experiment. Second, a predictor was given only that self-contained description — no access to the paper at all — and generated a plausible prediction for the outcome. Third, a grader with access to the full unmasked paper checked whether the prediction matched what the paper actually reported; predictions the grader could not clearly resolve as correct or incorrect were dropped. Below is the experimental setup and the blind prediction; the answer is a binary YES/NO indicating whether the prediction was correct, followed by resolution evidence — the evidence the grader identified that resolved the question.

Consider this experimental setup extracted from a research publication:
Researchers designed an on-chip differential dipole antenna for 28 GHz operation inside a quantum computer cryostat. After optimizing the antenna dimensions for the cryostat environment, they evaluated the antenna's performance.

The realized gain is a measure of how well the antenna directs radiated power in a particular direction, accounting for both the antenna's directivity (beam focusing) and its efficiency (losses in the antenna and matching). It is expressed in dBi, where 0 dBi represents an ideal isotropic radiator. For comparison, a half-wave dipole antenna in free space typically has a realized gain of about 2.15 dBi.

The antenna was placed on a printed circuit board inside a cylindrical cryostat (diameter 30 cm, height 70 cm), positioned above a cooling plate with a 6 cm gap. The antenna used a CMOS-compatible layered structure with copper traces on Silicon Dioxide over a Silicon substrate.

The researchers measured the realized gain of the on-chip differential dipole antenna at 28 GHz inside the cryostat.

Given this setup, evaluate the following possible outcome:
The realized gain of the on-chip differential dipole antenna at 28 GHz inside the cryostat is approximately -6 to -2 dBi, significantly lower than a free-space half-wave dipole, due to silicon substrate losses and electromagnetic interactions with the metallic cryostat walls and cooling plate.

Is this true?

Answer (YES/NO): NO